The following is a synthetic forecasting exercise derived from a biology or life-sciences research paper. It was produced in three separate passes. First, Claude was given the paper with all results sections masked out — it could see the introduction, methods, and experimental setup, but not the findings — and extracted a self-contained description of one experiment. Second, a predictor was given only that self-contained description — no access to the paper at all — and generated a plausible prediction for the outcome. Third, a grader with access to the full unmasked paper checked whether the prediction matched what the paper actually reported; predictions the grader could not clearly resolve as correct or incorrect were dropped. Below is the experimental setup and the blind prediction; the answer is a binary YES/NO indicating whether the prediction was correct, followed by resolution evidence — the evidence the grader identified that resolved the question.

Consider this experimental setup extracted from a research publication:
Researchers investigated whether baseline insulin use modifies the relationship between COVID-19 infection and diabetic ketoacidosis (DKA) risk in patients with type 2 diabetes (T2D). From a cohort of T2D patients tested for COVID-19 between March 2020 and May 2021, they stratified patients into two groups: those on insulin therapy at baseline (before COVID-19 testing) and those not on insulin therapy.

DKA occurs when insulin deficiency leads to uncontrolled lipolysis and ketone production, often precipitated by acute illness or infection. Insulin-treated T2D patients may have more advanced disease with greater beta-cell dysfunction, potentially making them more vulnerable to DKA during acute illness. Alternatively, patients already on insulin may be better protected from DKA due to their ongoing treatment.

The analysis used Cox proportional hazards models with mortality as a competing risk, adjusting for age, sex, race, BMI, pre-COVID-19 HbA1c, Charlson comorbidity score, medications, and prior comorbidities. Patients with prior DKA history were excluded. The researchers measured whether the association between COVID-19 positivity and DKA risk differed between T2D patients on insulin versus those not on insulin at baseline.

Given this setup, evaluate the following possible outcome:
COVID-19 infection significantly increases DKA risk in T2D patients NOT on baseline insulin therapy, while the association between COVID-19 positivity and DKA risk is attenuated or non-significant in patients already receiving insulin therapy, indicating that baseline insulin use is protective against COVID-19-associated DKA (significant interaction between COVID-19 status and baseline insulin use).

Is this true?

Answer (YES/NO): NO